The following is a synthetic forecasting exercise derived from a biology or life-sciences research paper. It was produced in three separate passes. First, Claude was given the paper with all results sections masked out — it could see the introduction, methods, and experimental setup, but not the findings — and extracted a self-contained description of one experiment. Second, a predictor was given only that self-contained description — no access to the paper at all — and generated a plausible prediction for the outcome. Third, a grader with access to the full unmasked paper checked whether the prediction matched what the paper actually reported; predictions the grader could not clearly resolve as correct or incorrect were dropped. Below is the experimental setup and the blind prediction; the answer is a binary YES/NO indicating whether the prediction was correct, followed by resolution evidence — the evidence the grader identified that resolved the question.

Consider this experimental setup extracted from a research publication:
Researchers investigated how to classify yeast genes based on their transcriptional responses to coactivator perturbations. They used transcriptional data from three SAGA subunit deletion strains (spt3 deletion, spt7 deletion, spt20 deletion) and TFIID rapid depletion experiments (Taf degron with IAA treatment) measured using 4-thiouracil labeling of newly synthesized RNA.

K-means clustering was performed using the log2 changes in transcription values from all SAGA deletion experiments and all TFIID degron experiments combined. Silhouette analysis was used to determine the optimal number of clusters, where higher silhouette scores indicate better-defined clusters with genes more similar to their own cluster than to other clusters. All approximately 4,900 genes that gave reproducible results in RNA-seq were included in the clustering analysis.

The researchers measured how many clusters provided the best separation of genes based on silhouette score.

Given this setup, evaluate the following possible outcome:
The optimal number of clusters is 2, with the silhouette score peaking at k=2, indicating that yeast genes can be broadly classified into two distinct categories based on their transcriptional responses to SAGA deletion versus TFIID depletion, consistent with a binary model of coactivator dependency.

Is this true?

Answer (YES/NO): YES